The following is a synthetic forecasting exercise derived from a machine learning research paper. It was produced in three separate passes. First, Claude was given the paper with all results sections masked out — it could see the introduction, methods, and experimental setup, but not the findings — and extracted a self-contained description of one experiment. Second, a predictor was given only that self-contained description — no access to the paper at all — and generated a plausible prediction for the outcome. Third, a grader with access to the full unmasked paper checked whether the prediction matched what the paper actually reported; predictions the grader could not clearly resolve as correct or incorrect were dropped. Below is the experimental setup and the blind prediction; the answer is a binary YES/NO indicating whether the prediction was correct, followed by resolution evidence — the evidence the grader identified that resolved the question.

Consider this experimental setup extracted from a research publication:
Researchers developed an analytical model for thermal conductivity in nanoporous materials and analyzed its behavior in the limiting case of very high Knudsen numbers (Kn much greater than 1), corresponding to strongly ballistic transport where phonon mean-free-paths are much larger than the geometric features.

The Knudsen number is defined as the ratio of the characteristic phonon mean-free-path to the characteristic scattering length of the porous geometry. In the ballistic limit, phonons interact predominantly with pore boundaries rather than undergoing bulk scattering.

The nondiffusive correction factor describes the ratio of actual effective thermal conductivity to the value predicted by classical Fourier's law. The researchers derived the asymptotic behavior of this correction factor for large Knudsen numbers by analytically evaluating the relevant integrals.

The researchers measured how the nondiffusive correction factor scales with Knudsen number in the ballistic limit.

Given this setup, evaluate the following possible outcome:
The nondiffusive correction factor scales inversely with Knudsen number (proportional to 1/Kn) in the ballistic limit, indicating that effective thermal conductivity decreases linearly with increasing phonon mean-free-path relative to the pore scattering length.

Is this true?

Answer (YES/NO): NO